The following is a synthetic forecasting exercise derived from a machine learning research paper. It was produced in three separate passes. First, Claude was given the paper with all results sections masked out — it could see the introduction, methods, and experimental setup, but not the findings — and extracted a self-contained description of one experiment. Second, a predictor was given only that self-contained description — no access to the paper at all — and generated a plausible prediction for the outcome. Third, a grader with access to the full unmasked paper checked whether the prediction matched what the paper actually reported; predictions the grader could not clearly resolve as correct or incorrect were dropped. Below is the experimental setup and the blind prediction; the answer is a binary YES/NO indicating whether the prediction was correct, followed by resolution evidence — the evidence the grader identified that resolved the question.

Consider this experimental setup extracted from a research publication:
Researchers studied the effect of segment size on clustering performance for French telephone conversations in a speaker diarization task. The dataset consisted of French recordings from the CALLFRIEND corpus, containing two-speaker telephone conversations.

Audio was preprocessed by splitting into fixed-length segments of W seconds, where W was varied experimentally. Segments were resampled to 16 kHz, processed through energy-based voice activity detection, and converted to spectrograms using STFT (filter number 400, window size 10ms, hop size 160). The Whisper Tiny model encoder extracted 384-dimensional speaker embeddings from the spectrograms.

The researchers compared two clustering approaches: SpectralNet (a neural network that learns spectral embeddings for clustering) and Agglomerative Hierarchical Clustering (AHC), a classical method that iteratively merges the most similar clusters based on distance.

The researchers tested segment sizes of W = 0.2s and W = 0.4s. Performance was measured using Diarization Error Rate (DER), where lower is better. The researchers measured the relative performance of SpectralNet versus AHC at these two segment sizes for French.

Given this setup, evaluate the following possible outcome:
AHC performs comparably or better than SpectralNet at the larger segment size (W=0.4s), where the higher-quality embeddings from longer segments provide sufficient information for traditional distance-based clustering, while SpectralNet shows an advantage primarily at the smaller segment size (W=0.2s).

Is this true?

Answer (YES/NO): NO